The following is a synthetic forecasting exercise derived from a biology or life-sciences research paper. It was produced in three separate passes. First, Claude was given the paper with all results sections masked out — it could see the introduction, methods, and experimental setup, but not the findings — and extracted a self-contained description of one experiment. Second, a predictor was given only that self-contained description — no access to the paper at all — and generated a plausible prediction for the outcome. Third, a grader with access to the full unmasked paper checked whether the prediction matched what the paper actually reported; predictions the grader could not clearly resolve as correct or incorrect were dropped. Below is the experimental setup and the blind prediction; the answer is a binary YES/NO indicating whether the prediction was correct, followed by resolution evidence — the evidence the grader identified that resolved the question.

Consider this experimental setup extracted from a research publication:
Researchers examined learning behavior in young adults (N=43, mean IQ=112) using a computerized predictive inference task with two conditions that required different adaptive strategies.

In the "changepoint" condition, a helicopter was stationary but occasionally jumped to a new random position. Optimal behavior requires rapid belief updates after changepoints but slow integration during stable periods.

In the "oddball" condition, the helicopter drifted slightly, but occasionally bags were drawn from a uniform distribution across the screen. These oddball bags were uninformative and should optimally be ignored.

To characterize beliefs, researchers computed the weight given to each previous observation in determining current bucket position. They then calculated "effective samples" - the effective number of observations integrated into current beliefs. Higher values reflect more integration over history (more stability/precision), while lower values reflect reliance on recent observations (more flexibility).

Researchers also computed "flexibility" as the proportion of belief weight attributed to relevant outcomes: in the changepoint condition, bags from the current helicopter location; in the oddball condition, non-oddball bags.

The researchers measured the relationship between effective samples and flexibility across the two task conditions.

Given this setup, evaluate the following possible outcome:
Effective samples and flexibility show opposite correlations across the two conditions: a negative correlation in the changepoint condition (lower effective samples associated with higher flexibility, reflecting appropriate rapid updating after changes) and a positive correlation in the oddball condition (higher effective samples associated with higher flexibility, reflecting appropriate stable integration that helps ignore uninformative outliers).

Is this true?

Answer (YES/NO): YES